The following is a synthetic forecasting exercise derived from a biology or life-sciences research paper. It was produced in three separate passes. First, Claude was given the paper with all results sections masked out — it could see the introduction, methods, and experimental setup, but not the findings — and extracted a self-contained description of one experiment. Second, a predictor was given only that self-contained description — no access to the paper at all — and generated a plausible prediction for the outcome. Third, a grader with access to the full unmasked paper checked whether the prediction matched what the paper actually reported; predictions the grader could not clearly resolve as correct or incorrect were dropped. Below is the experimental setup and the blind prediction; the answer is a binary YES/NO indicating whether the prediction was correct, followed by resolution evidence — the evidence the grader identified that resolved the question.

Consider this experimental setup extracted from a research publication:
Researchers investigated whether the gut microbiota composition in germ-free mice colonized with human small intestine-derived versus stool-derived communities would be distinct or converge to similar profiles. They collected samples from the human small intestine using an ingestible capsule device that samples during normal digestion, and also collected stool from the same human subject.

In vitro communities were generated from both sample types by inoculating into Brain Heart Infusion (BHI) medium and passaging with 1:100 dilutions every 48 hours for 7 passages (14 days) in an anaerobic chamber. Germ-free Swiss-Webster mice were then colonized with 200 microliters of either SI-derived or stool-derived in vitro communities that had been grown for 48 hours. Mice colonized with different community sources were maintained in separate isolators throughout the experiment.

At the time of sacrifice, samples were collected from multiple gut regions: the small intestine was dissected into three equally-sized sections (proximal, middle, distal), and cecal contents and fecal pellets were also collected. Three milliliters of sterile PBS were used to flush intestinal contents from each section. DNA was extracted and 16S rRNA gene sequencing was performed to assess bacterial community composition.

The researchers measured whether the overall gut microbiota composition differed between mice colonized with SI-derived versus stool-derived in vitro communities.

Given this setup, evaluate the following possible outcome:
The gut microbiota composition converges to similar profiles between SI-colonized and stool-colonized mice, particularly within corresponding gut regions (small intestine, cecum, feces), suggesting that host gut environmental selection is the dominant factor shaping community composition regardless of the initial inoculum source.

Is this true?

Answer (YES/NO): NO